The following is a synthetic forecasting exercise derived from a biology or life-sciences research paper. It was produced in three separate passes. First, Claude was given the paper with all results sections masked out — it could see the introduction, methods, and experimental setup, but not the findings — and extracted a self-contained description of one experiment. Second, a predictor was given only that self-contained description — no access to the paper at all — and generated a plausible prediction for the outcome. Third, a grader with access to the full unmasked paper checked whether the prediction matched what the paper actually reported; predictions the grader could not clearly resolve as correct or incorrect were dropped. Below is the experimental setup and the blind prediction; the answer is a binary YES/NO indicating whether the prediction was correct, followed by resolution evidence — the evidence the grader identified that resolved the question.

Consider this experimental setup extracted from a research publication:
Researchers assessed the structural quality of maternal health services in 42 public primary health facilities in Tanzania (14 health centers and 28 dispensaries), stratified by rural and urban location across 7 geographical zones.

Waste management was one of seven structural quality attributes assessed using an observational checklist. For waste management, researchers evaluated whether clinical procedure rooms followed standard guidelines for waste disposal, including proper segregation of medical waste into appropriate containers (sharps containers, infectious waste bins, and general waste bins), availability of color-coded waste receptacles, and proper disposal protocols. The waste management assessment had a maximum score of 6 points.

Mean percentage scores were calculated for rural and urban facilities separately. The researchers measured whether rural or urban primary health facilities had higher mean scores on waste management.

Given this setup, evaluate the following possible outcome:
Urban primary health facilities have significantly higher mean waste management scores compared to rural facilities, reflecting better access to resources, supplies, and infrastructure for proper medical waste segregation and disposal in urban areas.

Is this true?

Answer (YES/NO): NO